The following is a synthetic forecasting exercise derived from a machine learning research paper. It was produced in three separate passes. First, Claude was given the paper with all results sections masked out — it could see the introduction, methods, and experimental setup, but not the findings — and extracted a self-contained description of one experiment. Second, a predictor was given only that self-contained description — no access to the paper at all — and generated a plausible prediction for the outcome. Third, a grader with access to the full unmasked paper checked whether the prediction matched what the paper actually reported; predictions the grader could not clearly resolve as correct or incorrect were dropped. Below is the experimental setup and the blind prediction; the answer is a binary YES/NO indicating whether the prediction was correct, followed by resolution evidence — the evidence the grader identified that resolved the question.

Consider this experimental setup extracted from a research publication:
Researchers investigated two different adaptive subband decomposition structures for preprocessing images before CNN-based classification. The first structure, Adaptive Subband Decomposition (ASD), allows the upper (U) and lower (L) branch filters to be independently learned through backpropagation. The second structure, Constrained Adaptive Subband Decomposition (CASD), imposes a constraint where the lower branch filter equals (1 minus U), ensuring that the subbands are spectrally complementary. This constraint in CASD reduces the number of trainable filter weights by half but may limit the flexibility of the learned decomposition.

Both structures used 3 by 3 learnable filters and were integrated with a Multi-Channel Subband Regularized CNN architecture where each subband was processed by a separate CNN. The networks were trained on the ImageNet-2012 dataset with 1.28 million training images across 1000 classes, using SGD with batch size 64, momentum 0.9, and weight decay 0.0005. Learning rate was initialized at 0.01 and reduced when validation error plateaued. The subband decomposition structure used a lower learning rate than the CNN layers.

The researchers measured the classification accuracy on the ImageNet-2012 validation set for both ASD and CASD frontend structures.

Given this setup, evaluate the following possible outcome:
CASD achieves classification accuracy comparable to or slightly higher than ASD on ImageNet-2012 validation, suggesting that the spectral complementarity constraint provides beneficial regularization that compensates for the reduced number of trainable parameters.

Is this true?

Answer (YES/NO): NO